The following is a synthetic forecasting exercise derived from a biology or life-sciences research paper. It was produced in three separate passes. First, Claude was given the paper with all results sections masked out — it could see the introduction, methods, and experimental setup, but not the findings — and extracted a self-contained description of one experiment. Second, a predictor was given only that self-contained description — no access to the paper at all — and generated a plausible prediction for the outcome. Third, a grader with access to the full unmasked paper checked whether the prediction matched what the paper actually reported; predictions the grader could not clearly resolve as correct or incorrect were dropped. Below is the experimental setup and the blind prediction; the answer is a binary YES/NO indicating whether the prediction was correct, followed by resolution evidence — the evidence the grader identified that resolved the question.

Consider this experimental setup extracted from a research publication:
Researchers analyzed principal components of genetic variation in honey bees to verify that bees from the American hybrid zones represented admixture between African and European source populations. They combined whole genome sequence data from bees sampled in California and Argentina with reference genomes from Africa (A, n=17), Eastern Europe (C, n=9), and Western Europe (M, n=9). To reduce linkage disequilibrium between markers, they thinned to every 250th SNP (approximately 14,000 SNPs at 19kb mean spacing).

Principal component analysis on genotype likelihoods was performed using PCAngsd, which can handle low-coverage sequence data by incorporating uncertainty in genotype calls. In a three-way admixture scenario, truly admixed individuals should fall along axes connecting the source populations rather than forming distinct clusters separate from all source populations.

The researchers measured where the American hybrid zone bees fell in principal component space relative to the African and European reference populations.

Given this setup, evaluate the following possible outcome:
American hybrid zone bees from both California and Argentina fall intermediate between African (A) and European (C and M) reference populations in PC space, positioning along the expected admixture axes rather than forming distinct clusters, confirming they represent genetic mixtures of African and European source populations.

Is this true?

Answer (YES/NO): YES